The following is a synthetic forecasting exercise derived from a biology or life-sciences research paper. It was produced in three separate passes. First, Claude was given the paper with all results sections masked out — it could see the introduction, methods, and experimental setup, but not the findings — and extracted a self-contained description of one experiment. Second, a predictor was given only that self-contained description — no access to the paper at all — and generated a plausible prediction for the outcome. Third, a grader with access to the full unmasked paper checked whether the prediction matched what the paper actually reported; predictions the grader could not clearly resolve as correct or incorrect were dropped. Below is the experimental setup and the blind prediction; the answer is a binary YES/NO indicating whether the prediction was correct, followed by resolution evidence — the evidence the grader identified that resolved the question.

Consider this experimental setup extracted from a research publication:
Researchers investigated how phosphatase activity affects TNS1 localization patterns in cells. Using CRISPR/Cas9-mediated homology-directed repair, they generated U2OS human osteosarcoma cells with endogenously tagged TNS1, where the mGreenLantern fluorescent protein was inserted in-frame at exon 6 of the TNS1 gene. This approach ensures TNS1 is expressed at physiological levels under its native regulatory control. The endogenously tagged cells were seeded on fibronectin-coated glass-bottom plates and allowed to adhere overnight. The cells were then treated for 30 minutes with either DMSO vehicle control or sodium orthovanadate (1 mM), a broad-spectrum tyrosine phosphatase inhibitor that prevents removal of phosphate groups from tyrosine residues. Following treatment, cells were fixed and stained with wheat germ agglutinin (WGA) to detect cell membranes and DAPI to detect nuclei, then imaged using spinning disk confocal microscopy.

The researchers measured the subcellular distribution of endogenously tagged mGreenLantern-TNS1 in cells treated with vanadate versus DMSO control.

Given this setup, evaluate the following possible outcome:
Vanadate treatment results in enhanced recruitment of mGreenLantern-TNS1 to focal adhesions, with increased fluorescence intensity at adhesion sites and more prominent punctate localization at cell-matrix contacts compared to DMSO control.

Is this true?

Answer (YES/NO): NO